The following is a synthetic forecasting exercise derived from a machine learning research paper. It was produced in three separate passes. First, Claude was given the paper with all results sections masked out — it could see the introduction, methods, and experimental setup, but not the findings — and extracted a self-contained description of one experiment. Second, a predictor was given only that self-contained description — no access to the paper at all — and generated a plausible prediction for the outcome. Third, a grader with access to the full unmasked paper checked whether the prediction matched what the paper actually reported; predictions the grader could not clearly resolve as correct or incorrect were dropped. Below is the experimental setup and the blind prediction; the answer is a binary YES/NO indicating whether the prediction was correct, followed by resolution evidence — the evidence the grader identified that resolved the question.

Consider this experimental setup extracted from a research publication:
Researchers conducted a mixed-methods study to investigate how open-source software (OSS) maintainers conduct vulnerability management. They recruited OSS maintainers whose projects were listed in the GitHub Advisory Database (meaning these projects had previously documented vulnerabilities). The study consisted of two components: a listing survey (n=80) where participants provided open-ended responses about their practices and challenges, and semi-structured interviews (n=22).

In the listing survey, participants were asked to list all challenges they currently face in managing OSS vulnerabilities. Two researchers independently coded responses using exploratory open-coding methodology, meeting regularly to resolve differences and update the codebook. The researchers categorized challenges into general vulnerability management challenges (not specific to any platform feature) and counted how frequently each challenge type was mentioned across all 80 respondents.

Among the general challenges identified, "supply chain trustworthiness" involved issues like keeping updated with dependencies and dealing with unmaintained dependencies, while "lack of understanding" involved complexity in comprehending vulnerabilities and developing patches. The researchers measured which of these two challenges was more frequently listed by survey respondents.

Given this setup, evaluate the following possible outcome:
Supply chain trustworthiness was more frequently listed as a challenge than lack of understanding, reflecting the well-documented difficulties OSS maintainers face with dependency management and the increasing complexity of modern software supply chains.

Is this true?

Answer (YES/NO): YES